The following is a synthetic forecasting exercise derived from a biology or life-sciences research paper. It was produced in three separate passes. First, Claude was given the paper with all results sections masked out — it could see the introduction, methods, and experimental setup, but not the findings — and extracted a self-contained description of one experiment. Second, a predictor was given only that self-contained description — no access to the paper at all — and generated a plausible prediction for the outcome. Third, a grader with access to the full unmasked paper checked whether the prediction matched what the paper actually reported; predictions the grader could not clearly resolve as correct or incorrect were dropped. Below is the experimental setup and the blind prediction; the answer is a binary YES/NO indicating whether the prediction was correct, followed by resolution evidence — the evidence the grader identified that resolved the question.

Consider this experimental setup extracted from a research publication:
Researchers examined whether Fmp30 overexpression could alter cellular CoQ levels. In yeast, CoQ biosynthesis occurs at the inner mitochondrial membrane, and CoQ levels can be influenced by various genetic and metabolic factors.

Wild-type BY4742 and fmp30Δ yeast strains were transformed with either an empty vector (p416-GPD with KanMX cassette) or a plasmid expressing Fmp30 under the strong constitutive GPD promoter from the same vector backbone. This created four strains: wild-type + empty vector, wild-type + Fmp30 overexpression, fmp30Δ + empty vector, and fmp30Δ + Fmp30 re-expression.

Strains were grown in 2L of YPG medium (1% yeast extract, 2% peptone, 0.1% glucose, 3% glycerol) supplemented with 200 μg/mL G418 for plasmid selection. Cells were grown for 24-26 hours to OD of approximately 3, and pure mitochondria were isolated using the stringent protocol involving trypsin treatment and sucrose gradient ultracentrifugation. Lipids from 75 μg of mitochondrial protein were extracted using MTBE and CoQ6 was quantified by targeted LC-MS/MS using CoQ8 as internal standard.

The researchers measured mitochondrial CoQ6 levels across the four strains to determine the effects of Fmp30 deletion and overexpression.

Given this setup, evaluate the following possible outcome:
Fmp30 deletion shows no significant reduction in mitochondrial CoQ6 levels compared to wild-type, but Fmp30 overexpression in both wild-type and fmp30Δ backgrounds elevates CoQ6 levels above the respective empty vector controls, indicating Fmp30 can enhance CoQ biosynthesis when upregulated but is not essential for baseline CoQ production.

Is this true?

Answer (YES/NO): NO